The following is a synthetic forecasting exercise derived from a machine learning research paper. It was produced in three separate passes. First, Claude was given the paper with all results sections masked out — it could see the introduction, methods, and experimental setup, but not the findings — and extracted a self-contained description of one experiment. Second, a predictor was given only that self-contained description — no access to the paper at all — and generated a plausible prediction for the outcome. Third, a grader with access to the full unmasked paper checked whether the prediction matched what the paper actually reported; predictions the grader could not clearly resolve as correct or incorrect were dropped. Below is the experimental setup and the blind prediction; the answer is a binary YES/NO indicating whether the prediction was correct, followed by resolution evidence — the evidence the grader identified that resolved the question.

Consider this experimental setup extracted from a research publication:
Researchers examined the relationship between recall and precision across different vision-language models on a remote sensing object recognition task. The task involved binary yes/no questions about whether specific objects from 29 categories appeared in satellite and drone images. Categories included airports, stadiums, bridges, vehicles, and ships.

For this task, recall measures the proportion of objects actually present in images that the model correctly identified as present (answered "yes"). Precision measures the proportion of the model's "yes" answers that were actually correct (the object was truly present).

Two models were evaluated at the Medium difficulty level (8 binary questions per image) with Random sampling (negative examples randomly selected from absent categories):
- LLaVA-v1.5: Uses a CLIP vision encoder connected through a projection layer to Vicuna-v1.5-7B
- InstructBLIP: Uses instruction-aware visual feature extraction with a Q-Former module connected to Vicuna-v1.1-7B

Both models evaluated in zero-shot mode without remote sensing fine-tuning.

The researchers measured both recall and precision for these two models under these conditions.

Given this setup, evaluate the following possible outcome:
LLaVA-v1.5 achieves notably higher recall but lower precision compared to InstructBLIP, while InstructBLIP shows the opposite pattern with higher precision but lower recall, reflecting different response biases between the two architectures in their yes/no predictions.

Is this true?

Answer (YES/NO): YES